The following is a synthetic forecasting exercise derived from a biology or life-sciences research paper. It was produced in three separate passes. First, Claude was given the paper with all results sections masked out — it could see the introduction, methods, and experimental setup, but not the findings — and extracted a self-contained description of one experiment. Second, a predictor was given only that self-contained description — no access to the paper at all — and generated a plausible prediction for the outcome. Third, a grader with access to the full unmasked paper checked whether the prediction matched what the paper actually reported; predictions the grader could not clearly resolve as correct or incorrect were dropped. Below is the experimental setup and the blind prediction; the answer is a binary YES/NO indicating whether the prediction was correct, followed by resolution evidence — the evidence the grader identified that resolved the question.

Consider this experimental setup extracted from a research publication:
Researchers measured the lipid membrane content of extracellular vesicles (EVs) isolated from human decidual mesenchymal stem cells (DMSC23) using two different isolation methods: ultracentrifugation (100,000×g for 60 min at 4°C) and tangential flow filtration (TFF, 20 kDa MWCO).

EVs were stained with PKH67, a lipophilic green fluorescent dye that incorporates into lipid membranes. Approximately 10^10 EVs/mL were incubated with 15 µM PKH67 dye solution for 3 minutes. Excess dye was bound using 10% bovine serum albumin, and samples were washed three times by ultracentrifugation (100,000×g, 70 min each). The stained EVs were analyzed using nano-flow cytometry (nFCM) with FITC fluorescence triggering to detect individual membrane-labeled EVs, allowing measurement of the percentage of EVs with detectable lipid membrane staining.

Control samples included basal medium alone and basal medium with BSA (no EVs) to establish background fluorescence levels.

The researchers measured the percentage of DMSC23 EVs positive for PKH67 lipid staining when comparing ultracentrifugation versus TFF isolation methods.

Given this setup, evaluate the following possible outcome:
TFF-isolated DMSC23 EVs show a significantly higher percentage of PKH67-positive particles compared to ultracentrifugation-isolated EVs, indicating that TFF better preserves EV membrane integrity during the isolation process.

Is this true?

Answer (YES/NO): NO